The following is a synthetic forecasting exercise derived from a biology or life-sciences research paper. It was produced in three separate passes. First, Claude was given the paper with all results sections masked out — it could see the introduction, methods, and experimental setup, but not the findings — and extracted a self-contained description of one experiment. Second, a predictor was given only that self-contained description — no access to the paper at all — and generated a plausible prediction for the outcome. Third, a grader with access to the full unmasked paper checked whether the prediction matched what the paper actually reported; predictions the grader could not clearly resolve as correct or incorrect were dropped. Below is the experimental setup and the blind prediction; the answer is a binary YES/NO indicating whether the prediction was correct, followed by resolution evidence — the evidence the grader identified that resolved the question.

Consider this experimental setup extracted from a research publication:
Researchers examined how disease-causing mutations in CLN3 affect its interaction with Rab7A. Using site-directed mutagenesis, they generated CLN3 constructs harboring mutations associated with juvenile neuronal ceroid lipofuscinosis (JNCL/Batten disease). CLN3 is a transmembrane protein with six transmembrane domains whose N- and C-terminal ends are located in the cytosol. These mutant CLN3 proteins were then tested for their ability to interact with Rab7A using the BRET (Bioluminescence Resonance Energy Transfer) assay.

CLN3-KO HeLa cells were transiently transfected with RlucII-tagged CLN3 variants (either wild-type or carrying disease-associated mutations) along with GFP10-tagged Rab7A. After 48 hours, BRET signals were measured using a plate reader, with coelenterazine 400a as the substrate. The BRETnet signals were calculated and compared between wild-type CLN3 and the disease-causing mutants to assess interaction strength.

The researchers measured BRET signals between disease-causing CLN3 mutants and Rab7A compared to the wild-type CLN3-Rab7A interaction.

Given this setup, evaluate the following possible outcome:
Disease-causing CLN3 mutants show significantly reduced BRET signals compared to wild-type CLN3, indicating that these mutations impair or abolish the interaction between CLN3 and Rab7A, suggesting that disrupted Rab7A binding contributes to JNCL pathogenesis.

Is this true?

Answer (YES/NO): NO